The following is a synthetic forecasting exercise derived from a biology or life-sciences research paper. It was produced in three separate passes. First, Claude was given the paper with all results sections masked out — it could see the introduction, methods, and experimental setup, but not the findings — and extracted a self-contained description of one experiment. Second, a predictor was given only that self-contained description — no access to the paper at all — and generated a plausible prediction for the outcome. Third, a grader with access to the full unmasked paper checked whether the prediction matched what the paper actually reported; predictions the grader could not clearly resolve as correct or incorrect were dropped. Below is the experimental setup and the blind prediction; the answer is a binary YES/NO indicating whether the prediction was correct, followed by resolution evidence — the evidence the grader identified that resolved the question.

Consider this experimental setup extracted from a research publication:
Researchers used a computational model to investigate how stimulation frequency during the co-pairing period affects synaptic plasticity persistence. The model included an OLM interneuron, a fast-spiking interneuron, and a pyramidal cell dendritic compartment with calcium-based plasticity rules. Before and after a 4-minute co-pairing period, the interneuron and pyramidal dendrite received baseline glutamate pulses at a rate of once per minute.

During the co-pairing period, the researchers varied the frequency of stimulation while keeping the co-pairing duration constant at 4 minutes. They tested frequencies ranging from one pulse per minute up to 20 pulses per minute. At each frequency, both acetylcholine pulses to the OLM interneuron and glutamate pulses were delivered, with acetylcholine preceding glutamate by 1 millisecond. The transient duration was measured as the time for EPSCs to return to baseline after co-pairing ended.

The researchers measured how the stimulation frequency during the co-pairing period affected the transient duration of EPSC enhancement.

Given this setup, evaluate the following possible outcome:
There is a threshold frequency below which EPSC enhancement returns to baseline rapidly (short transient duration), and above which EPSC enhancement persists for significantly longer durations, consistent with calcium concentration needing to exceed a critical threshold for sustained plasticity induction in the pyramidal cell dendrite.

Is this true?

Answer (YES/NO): NO